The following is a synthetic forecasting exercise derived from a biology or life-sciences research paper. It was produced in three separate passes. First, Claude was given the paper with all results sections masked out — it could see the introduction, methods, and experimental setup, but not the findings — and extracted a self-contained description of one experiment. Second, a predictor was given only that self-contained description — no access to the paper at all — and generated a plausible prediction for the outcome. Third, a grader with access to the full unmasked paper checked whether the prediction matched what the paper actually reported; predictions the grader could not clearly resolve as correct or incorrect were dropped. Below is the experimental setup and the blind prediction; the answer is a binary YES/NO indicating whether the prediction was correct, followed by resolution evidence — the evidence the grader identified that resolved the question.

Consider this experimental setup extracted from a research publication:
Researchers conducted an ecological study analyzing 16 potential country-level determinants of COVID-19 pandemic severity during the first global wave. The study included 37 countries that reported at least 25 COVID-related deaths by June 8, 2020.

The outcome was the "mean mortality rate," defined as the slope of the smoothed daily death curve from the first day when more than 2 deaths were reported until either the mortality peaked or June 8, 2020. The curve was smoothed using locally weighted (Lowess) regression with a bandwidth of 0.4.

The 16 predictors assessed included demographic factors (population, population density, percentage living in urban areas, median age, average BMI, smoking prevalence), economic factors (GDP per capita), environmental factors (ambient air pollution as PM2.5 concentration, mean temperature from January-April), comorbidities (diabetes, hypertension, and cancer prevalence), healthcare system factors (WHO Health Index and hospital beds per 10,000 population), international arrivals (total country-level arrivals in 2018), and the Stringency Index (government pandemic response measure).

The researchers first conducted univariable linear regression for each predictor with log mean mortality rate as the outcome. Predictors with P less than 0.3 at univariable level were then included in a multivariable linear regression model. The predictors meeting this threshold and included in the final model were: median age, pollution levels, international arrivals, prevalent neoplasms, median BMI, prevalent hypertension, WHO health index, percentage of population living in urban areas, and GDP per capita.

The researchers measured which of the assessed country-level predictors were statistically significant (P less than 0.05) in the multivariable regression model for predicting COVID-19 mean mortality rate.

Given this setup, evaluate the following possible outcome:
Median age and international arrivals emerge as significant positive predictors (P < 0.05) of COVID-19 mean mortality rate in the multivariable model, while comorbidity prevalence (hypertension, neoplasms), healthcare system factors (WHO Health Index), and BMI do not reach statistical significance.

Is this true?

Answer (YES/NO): NO